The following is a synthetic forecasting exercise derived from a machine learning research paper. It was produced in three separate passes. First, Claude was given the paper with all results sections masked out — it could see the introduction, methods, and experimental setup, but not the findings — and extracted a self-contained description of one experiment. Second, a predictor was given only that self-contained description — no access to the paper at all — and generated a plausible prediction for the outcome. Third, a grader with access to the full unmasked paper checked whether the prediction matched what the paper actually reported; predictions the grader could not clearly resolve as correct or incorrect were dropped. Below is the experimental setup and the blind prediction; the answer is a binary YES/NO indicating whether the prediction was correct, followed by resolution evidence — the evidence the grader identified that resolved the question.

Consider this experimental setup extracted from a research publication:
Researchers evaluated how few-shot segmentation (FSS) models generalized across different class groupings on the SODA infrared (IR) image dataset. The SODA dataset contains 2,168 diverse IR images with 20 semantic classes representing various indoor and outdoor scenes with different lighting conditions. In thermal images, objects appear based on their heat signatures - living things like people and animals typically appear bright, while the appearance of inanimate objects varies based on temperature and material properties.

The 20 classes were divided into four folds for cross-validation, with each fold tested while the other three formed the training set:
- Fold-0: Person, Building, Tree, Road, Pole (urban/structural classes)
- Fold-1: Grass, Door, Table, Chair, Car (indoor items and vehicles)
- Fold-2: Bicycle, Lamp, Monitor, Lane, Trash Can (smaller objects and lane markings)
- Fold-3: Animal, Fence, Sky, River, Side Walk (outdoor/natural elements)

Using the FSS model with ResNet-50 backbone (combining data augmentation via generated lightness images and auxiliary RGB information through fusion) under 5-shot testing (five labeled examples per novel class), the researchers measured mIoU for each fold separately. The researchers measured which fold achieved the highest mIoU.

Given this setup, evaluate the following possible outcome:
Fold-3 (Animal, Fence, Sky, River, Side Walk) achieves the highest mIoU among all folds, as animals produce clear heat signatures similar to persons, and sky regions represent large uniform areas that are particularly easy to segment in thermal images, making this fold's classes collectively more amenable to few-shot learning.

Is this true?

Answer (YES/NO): YES